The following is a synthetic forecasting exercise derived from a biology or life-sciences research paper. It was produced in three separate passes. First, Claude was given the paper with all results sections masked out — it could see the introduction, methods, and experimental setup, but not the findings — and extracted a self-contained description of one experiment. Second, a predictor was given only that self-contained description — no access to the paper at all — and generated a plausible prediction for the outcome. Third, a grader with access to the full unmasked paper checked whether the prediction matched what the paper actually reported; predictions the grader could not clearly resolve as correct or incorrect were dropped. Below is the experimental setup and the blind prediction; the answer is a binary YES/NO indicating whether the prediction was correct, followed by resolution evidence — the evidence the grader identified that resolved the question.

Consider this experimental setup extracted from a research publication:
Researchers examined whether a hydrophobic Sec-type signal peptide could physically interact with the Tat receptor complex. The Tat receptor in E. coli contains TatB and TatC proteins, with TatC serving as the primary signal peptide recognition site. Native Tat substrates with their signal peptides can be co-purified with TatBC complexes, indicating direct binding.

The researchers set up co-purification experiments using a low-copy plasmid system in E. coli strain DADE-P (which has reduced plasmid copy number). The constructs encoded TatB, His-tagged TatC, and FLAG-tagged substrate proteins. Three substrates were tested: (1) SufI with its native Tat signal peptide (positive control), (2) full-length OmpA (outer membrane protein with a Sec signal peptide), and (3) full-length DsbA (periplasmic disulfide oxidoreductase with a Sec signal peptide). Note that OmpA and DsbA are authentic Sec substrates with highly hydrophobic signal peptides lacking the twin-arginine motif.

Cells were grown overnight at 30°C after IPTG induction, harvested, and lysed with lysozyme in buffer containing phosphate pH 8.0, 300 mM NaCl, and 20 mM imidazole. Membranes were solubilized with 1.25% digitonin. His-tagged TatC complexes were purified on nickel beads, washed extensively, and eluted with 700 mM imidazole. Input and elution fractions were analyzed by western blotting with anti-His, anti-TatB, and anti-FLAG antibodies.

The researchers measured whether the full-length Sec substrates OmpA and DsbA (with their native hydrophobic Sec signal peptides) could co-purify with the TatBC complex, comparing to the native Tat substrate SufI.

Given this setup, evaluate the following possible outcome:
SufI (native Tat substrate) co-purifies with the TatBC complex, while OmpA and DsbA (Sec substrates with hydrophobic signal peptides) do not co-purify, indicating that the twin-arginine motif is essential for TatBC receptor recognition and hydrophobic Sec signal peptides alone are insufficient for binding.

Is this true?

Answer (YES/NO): NO